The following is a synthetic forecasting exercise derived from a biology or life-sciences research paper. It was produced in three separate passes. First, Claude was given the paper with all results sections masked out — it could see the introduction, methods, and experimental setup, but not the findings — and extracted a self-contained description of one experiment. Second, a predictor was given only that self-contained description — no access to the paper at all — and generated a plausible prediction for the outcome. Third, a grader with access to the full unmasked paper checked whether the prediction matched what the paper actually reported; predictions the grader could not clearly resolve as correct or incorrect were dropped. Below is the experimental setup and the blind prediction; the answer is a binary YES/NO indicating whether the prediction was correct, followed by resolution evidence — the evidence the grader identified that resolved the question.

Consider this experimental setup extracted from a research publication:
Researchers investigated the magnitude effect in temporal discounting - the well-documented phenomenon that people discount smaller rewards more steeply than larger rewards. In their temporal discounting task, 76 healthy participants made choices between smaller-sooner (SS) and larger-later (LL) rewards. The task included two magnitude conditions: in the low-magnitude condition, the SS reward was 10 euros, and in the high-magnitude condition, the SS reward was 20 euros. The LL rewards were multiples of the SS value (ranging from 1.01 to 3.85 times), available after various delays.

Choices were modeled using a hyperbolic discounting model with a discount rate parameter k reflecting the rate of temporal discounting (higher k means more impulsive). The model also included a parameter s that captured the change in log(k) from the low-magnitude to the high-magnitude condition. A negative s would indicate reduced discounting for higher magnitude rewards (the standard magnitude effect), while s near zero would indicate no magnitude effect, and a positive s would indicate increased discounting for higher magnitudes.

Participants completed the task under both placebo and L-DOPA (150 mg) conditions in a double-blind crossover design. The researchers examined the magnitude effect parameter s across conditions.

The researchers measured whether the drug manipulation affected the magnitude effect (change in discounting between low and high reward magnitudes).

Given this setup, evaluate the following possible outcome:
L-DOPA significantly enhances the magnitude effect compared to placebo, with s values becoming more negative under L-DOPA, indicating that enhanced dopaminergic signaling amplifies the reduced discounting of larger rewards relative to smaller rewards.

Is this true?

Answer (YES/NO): NO